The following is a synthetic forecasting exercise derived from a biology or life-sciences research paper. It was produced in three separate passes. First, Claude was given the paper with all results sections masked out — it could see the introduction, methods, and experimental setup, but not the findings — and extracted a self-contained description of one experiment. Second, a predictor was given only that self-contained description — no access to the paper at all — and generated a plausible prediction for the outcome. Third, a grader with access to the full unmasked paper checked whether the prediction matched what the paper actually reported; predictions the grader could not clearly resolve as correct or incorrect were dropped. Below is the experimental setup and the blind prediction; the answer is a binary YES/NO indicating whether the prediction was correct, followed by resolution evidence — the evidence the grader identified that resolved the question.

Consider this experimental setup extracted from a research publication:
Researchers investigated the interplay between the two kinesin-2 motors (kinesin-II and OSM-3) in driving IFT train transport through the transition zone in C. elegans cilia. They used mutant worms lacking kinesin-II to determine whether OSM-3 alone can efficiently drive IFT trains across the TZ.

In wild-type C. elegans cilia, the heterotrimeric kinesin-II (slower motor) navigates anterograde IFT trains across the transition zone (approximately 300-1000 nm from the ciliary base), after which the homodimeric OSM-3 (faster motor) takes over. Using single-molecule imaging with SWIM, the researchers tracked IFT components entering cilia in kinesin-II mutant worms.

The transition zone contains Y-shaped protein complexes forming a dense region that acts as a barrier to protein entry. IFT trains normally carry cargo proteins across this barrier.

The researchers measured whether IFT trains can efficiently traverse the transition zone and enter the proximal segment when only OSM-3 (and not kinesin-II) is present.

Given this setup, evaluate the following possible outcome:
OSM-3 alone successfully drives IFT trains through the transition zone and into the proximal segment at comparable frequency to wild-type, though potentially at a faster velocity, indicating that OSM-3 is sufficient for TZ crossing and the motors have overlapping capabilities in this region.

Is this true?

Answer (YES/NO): NO